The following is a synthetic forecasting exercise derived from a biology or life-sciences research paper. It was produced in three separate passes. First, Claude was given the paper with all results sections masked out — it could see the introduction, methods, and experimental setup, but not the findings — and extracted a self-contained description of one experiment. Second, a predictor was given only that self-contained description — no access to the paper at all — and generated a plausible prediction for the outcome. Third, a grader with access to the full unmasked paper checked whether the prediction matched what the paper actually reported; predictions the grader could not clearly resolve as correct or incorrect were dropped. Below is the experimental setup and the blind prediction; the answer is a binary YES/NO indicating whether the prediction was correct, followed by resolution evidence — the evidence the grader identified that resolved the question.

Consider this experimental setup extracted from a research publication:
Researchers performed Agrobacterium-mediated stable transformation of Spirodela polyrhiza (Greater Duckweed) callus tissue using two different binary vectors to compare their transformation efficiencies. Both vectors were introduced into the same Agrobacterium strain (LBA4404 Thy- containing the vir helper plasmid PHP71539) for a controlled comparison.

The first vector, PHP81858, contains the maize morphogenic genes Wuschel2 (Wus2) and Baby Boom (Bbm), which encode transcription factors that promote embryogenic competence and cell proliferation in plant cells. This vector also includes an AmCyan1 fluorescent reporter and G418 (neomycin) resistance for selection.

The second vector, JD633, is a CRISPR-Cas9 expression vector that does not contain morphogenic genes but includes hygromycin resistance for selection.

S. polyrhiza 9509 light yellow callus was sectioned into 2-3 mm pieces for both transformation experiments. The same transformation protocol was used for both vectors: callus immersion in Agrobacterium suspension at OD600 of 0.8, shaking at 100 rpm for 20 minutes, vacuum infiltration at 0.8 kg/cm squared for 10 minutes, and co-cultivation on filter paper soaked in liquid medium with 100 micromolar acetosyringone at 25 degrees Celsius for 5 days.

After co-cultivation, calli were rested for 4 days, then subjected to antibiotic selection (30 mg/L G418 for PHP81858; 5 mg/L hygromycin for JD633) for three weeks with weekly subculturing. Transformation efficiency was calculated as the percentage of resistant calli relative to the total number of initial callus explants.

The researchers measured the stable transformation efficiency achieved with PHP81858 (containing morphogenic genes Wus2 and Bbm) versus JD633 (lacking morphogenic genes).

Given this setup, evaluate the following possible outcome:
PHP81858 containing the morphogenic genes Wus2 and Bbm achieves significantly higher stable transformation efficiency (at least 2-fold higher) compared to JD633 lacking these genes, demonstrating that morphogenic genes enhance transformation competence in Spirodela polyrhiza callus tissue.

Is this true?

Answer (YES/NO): NO